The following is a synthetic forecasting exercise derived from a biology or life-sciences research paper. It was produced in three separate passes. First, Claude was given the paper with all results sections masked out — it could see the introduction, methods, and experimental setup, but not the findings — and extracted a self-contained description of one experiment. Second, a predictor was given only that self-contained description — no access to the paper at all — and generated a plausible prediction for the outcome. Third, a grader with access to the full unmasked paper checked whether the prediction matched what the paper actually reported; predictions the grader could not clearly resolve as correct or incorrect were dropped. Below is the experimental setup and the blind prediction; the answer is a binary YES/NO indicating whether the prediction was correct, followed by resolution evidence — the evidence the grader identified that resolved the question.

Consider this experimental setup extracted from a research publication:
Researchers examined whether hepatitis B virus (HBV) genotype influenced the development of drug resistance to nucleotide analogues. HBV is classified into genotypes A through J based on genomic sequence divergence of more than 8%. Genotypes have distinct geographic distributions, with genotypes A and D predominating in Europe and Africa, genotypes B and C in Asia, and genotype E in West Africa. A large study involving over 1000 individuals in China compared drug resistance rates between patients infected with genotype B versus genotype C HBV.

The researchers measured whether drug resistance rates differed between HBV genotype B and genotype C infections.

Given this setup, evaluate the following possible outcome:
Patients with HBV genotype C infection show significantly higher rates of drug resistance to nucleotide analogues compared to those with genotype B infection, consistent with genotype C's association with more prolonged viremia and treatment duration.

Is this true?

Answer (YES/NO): NO